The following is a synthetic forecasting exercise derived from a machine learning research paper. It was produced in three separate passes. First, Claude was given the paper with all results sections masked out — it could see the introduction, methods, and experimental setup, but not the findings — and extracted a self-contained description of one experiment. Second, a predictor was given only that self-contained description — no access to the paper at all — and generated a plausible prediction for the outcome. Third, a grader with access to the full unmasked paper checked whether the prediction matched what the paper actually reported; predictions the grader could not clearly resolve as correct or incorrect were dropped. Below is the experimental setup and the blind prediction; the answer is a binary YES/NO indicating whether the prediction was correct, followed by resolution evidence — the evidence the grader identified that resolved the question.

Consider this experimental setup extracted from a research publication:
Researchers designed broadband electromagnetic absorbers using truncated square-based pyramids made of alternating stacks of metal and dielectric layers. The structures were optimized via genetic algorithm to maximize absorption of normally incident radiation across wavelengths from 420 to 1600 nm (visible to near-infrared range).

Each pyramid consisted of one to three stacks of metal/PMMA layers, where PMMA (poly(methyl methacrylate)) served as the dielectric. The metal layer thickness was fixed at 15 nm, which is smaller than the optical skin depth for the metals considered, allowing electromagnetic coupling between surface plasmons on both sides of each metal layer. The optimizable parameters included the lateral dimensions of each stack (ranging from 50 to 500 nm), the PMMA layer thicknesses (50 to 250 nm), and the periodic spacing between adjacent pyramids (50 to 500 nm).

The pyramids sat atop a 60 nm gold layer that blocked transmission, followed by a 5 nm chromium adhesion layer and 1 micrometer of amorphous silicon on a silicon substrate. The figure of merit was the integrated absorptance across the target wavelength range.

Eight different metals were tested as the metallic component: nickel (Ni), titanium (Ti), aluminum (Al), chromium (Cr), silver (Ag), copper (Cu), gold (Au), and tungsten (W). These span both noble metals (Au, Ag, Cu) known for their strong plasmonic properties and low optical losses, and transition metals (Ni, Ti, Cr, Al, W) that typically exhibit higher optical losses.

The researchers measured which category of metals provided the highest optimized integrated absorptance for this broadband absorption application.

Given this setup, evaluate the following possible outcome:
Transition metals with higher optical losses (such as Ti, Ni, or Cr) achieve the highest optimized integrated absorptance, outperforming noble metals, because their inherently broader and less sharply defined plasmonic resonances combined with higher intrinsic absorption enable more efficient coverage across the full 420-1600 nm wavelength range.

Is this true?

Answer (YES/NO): YES